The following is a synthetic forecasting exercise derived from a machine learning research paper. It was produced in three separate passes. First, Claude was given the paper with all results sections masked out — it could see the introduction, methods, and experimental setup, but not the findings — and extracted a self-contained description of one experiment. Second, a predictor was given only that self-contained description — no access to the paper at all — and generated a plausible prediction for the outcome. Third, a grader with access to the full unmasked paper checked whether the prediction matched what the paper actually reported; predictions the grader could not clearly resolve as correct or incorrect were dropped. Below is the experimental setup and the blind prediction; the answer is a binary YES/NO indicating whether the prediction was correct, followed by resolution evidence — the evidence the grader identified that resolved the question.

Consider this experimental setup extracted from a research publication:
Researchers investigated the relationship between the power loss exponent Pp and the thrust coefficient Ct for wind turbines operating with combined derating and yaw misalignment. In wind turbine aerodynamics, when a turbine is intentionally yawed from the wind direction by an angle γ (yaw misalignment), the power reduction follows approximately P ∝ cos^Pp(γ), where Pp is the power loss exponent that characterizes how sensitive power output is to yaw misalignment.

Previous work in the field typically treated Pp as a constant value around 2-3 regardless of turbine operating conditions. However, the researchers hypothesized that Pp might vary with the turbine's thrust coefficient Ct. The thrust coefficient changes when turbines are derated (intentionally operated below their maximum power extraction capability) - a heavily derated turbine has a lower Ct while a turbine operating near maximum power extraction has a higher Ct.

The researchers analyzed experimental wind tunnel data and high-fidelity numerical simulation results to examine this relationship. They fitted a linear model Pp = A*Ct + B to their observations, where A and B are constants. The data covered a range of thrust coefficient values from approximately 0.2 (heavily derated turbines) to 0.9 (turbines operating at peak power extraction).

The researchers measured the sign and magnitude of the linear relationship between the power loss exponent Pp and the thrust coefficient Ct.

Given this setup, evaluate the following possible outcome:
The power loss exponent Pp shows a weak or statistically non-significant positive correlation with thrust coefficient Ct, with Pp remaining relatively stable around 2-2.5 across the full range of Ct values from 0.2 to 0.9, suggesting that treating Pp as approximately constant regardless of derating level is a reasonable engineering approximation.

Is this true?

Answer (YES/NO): NO